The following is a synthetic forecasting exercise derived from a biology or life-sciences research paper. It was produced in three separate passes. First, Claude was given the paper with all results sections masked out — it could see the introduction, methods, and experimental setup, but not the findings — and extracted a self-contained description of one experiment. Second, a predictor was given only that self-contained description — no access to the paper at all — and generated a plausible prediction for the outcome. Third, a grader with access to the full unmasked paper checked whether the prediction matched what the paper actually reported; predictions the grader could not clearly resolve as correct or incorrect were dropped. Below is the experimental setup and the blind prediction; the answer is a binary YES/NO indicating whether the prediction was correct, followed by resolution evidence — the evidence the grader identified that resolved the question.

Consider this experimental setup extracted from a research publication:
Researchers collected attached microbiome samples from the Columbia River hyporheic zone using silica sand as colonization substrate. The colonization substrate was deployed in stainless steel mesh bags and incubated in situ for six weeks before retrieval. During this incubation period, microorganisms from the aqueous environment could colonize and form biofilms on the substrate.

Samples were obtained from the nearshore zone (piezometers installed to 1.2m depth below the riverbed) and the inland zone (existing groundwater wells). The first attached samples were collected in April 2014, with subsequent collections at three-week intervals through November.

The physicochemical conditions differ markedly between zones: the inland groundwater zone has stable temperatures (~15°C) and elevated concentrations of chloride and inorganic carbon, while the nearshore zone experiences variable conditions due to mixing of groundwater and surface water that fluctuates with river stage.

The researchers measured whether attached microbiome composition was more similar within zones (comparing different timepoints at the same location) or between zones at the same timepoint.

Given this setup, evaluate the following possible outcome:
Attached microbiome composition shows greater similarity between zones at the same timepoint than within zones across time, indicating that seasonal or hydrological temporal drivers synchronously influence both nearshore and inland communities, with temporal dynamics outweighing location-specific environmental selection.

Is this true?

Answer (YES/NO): NO